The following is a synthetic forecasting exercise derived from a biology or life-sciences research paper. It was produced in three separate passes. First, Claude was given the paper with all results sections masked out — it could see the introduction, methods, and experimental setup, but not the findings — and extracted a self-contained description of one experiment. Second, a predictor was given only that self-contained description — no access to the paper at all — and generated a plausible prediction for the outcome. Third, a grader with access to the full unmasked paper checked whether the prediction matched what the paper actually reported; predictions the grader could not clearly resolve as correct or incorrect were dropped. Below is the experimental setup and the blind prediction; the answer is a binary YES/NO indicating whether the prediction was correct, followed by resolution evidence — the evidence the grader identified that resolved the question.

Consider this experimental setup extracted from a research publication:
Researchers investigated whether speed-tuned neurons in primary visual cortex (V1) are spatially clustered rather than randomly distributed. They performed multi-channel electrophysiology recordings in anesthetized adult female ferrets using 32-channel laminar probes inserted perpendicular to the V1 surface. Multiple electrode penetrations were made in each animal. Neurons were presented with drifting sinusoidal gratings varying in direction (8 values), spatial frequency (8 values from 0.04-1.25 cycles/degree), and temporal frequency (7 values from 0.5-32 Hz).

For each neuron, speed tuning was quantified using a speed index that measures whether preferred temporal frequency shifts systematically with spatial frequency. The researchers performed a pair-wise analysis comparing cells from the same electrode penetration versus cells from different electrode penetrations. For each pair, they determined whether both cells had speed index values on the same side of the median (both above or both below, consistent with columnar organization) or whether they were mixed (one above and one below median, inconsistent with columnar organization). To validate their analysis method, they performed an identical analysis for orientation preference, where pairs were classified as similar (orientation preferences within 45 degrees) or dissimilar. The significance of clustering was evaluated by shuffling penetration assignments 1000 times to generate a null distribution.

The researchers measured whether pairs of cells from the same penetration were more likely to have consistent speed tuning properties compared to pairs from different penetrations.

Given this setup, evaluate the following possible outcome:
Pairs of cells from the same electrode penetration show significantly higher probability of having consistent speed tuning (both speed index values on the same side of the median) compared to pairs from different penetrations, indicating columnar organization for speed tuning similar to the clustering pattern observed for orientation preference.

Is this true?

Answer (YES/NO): YES